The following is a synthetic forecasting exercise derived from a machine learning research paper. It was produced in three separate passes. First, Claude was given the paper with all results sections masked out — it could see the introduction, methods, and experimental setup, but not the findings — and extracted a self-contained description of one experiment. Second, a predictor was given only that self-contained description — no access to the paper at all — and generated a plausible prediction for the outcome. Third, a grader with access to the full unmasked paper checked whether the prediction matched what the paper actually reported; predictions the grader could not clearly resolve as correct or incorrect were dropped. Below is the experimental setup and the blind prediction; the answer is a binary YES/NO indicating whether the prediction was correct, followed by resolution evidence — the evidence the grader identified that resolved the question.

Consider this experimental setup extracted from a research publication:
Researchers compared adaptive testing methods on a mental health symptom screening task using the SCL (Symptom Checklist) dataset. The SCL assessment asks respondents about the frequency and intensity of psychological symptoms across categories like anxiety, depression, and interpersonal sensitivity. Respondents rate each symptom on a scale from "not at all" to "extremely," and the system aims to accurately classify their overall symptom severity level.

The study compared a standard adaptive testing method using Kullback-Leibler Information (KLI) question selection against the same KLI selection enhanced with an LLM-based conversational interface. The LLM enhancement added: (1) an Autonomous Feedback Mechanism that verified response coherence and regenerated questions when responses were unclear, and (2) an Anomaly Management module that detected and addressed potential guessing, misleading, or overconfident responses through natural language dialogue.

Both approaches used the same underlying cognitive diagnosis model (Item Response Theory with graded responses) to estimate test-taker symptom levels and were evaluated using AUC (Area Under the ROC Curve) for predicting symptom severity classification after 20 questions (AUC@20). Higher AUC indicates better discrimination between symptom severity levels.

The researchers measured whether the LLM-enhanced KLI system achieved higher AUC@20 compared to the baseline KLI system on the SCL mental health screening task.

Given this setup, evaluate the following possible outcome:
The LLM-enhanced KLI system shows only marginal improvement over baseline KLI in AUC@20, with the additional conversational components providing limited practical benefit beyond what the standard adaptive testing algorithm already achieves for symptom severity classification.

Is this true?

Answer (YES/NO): NO